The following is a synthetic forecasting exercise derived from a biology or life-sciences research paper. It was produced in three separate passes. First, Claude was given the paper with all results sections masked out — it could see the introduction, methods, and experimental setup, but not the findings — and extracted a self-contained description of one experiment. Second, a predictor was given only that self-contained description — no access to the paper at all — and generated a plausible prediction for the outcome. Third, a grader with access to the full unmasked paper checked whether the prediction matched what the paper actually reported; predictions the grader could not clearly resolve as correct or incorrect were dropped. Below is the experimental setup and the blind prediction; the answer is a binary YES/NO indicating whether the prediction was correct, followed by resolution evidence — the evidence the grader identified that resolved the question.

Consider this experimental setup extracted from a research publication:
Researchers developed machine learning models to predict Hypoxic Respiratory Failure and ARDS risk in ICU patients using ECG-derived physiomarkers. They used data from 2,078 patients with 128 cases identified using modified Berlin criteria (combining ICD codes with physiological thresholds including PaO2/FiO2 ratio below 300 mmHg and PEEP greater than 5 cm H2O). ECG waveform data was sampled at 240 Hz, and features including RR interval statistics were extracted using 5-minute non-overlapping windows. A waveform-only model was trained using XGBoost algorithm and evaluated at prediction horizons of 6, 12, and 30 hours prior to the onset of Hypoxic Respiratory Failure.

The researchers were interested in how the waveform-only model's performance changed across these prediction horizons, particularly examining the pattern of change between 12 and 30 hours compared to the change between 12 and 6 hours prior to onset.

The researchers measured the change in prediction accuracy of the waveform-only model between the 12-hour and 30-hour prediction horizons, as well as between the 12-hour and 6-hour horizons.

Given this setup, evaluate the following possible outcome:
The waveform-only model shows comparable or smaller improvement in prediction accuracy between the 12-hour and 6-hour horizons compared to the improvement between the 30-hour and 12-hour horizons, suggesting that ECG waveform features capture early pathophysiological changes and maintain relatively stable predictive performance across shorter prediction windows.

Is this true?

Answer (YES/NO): NO